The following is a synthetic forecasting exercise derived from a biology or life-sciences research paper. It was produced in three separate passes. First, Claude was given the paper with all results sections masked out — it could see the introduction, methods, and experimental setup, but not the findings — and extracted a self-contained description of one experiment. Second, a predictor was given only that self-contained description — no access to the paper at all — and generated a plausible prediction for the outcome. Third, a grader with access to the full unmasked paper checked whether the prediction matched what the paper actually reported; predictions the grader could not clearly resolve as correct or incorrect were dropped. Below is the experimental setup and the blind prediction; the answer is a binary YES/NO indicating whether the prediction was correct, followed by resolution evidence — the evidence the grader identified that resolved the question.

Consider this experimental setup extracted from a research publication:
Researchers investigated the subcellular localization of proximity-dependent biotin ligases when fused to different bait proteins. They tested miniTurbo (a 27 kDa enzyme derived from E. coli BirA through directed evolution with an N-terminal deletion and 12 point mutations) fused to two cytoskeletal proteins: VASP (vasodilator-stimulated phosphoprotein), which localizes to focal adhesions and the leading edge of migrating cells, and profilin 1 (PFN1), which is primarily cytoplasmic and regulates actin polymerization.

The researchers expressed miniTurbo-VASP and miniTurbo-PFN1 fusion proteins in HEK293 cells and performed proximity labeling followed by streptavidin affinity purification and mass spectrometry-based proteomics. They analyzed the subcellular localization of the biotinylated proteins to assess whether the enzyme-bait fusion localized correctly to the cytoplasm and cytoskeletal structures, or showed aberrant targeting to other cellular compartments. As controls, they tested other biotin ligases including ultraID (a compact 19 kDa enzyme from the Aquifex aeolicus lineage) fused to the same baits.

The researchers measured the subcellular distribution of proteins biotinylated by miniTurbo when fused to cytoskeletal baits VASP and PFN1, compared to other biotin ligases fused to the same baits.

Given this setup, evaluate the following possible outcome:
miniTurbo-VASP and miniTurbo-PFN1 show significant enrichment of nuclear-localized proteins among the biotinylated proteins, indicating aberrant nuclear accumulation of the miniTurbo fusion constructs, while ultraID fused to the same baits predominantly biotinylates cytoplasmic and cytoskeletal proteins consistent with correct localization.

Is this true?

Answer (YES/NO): NO